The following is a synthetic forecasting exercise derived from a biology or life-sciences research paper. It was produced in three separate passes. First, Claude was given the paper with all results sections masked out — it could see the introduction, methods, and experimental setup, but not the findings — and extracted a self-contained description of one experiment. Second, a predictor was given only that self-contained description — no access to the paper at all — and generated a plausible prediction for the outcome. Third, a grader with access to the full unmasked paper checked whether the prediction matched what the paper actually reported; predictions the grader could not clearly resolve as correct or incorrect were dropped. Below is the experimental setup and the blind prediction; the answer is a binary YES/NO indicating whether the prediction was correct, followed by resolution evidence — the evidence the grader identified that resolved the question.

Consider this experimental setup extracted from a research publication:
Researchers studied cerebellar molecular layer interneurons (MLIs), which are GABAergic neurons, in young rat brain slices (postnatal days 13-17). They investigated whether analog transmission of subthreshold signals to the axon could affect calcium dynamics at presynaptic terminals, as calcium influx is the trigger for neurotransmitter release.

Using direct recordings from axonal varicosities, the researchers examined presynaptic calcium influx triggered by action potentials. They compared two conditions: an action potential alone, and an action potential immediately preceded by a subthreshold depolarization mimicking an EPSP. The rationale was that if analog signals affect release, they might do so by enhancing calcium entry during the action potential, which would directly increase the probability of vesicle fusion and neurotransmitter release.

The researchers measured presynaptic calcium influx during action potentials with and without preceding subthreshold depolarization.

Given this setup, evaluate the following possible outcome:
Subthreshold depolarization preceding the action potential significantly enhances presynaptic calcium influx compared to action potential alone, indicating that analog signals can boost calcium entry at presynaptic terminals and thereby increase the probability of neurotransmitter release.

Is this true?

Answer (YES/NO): YES